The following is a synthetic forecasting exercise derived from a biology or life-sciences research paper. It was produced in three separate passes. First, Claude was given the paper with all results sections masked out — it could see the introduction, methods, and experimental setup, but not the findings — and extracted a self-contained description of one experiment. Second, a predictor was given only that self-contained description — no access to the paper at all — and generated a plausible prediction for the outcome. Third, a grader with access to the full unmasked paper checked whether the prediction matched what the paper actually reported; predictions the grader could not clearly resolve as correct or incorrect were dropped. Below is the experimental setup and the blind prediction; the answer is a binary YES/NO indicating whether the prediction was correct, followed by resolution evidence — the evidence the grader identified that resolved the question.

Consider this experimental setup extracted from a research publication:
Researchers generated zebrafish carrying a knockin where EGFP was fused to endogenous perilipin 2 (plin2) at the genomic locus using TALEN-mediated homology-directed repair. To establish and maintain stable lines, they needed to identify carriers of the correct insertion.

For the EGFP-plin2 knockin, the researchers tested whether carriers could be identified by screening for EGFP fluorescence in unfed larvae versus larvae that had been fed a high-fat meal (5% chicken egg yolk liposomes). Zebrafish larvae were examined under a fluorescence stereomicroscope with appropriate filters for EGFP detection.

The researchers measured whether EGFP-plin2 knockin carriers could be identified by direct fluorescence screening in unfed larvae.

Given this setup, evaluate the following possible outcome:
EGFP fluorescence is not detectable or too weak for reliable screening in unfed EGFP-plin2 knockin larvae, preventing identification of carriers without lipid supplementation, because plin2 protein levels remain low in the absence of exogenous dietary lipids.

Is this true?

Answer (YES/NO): YES